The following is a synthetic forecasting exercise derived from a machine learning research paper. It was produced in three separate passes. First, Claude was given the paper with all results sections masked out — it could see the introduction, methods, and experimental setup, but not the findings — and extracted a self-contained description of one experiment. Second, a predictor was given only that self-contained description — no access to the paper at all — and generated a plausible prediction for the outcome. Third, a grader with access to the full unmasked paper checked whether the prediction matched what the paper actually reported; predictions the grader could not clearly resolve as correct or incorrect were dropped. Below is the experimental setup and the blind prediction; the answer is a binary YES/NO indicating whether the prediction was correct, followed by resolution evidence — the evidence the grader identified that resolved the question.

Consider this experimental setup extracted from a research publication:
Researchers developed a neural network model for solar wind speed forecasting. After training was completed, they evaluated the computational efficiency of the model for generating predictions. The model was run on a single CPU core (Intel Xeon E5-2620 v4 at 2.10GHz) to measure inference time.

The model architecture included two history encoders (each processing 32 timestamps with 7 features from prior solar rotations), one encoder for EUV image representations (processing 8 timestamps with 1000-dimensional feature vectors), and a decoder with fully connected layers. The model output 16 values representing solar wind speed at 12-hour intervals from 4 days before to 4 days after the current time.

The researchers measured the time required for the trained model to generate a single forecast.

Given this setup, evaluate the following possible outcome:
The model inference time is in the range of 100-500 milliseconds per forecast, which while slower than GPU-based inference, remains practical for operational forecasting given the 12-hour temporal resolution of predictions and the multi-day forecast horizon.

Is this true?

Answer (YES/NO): NO